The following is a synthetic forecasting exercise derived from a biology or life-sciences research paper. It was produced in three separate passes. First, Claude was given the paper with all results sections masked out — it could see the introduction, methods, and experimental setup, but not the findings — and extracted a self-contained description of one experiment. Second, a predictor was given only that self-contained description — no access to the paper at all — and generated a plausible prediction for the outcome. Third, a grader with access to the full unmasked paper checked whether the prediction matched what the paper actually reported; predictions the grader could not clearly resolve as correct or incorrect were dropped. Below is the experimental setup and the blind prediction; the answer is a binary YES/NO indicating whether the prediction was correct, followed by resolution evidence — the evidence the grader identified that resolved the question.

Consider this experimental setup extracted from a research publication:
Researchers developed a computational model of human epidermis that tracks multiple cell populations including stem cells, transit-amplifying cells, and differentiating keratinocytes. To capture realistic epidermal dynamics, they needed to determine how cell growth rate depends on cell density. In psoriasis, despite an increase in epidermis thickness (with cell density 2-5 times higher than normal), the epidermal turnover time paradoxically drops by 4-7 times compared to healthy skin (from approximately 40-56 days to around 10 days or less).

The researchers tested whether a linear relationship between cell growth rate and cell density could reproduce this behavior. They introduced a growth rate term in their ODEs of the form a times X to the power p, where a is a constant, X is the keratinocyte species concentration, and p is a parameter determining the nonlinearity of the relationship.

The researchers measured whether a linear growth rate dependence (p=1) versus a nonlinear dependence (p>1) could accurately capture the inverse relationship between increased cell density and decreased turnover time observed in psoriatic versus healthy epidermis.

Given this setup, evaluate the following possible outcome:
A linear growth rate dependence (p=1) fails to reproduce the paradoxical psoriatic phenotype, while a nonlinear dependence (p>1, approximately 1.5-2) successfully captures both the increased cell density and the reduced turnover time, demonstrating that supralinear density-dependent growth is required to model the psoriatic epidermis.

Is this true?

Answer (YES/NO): YES